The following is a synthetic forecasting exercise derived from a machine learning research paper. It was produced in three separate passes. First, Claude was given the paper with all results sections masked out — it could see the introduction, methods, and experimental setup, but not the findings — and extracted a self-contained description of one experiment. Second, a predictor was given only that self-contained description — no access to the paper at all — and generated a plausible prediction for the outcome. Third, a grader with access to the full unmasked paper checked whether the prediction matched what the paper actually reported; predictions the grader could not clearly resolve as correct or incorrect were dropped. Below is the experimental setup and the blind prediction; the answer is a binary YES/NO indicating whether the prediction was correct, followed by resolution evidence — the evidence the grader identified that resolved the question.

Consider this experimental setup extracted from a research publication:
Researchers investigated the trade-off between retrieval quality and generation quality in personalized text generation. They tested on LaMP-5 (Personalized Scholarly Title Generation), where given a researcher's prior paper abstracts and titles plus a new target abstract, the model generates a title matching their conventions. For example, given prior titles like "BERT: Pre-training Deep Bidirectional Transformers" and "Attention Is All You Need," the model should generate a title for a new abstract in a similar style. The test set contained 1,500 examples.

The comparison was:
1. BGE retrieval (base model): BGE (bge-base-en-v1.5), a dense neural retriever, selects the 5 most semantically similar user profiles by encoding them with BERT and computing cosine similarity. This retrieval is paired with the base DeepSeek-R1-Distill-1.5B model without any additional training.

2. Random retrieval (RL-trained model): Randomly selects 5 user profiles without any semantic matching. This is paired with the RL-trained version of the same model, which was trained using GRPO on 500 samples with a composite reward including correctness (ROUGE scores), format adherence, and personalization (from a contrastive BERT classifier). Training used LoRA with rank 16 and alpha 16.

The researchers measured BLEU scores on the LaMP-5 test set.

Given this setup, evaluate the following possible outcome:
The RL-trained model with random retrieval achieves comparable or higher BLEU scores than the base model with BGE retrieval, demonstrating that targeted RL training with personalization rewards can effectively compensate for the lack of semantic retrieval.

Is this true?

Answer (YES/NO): YES